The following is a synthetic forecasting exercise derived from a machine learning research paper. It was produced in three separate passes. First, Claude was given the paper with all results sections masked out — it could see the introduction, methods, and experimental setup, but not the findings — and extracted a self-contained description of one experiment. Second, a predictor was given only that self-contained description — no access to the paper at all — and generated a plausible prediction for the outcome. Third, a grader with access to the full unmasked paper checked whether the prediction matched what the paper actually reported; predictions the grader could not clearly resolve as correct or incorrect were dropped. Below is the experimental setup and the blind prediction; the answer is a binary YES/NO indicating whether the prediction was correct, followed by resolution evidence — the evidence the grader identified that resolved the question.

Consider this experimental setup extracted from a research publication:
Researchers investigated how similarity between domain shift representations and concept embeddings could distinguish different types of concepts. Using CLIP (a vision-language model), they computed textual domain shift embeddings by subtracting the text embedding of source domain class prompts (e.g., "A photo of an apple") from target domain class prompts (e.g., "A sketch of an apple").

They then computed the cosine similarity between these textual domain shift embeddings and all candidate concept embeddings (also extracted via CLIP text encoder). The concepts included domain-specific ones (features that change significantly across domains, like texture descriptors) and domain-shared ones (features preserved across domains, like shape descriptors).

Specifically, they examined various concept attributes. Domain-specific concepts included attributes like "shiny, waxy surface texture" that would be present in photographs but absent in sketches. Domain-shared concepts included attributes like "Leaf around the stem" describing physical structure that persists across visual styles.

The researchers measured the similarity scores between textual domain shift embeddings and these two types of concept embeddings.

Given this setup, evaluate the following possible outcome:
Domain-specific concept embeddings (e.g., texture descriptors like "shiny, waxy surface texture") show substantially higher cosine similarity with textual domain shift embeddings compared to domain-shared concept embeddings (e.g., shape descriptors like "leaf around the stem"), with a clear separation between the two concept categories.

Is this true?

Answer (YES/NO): YES